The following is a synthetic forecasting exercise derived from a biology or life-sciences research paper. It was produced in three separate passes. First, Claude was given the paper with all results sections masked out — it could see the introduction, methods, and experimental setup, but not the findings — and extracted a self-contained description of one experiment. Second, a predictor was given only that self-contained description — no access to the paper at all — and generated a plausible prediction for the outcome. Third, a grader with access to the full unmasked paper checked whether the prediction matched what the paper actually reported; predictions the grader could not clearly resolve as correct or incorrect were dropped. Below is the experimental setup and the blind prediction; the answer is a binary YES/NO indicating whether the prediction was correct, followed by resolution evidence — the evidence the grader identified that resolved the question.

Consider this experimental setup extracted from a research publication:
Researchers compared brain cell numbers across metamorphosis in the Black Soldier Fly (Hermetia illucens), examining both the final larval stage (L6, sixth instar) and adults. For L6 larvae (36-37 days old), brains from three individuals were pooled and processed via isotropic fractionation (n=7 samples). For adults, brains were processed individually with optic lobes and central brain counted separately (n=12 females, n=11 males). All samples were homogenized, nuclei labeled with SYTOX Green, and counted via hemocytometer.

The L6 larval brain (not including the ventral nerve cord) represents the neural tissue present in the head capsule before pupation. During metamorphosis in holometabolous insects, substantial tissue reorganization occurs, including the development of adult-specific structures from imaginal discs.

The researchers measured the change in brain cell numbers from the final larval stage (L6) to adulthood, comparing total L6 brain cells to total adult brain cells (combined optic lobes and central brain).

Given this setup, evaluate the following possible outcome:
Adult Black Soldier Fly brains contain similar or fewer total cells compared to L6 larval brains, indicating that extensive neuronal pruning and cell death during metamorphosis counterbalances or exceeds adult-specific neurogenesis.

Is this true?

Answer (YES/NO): NO